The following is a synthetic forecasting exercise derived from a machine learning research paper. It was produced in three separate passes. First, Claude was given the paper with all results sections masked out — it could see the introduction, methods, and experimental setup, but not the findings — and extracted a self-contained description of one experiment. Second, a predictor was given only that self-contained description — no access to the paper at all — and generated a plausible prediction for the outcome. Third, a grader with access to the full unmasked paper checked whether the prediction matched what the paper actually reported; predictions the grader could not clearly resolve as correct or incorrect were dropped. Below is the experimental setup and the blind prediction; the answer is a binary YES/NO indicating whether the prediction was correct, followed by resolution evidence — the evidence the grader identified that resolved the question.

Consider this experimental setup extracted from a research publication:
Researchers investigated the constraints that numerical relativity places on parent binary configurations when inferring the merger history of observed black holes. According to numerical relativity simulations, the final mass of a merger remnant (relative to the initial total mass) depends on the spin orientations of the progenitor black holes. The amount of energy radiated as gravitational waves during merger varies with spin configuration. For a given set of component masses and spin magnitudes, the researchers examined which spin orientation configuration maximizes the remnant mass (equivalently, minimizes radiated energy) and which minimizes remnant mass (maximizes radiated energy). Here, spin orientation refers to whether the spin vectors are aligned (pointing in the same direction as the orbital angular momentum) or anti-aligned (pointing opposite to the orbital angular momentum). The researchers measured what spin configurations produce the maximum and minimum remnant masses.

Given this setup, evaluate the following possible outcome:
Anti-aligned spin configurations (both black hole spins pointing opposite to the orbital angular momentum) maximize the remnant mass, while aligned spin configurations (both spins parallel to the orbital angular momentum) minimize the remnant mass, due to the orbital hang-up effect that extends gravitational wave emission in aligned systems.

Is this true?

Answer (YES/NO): YES